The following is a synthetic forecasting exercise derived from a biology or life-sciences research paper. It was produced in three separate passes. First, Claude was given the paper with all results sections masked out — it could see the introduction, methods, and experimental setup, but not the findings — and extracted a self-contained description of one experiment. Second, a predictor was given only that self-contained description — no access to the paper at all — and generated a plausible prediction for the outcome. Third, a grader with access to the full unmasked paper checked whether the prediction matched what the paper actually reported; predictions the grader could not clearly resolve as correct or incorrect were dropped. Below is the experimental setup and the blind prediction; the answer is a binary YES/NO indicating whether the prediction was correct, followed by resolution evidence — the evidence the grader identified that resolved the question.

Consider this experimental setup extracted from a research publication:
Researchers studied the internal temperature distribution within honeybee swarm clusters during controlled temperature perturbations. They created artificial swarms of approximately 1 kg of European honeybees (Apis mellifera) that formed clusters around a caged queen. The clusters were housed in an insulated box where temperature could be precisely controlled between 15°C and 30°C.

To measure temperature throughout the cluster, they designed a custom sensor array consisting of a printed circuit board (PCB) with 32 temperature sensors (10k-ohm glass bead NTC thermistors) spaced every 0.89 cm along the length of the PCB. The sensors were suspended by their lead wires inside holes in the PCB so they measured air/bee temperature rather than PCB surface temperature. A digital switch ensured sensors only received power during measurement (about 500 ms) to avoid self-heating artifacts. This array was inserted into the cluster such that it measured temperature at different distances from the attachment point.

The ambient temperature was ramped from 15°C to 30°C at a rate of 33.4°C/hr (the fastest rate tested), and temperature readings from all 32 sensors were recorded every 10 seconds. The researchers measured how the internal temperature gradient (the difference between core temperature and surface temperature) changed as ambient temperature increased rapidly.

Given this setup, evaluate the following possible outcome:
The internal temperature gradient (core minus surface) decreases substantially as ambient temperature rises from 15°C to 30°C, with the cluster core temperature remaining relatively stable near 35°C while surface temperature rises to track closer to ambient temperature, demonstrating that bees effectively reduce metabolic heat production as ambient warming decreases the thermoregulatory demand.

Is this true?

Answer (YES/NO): NO